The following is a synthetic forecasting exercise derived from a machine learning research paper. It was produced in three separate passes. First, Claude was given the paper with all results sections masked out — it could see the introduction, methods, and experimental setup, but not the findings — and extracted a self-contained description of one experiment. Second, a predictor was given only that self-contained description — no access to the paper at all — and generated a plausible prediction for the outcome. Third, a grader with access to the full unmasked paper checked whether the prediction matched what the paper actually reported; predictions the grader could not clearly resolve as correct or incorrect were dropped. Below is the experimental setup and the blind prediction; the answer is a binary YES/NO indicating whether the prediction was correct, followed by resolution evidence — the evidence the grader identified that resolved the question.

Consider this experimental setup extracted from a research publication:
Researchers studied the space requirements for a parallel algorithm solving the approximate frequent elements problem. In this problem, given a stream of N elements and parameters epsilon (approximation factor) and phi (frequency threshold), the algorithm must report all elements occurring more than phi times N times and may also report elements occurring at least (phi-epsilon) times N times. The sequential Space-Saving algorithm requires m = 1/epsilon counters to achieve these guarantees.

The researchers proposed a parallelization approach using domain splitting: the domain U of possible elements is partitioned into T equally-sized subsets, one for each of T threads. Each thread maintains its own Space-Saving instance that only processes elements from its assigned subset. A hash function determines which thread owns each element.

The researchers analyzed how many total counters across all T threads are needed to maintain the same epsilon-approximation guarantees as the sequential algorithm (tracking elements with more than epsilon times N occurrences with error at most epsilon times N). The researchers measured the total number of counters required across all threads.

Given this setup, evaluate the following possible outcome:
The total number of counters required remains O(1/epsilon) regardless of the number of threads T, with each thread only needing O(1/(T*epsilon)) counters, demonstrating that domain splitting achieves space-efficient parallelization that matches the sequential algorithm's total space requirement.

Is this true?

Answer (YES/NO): YES